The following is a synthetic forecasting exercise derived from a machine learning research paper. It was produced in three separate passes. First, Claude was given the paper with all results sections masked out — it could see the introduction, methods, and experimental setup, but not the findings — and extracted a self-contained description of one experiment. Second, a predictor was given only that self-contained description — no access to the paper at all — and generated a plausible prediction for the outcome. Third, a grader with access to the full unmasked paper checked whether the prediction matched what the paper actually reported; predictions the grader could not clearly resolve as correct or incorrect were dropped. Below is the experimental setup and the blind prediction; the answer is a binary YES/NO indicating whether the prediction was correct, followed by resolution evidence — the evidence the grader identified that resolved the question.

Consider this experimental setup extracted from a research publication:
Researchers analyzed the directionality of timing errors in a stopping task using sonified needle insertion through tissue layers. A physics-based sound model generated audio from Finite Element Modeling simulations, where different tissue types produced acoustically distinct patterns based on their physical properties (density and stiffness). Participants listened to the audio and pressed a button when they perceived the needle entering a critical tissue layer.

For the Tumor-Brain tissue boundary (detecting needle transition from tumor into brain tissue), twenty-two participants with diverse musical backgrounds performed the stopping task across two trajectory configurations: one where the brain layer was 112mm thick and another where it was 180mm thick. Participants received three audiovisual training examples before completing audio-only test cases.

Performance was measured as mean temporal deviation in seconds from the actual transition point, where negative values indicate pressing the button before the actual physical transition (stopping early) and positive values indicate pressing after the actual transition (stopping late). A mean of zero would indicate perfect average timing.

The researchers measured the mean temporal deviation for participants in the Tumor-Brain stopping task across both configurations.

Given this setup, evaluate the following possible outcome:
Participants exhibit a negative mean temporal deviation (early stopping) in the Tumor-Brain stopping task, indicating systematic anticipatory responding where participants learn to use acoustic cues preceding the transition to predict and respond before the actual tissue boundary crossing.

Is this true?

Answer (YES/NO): NO